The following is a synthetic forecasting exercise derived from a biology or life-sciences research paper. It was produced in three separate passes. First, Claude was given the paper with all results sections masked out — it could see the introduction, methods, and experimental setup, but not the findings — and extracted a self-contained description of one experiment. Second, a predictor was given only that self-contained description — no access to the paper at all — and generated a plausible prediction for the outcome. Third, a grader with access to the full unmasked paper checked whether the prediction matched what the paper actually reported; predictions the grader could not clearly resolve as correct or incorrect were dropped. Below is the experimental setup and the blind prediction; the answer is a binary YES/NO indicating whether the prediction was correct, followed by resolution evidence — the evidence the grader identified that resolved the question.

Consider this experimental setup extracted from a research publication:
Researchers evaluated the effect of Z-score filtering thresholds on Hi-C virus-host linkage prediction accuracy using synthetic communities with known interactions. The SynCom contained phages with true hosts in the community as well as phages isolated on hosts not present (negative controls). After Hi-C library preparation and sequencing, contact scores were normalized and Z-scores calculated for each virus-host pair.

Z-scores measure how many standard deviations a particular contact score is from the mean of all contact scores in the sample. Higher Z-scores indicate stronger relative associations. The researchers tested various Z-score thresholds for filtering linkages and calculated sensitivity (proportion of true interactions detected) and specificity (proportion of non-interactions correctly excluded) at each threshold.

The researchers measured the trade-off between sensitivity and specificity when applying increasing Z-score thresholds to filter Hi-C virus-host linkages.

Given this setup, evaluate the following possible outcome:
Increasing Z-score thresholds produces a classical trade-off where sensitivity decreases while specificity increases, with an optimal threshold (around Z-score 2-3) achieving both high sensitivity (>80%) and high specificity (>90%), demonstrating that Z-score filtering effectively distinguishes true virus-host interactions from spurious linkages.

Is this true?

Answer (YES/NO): NO